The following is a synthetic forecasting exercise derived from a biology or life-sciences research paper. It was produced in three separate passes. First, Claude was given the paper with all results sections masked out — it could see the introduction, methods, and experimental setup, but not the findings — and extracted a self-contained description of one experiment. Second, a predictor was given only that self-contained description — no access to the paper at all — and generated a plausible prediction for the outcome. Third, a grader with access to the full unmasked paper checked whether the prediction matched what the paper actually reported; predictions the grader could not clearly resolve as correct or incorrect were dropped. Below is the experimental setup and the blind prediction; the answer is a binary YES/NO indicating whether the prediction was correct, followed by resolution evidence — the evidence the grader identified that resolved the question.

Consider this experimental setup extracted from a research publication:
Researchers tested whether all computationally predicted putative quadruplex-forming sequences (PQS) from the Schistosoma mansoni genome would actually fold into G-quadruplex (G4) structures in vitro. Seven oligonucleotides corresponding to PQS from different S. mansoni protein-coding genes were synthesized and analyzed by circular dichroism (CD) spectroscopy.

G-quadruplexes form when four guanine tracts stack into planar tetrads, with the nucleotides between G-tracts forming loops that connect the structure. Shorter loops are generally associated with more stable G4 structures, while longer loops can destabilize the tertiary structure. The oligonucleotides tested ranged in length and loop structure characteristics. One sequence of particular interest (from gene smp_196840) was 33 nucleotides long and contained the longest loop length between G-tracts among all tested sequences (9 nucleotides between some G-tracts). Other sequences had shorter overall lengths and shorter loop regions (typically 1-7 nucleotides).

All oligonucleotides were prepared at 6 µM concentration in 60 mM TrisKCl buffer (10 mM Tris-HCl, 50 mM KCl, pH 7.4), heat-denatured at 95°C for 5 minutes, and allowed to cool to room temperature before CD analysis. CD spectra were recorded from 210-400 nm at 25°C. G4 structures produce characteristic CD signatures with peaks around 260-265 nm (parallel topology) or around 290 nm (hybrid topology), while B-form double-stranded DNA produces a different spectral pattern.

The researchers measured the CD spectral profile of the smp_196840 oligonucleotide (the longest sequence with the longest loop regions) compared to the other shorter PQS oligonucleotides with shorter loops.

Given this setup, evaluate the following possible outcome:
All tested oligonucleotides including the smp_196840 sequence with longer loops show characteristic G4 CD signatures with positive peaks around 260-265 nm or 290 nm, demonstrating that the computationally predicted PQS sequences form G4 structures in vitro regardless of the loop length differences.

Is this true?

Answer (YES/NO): NO